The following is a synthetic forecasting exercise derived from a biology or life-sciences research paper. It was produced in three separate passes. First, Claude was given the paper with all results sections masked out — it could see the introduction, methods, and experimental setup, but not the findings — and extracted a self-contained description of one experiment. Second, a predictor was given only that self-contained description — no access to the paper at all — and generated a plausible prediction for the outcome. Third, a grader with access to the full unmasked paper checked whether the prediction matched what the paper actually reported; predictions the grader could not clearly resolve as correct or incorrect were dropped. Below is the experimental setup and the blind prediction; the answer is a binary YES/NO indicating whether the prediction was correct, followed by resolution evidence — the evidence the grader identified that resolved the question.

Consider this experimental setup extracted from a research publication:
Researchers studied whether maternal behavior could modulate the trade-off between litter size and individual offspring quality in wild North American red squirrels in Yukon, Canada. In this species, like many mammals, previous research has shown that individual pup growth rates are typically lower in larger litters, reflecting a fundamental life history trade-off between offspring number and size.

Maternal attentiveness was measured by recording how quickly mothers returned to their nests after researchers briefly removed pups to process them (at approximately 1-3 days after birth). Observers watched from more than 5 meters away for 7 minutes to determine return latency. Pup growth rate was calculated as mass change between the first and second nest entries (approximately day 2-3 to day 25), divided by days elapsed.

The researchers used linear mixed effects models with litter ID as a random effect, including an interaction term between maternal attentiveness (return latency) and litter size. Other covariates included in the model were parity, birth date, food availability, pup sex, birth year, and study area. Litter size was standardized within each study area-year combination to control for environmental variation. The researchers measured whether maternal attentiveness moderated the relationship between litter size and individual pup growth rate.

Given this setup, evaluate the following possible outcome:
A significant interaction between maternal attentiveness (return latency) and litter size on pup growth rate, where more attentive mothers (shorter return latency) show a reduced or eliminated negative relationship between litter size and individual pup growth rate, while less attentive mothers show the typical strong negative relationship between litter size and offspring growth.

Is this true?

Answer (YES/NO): YES